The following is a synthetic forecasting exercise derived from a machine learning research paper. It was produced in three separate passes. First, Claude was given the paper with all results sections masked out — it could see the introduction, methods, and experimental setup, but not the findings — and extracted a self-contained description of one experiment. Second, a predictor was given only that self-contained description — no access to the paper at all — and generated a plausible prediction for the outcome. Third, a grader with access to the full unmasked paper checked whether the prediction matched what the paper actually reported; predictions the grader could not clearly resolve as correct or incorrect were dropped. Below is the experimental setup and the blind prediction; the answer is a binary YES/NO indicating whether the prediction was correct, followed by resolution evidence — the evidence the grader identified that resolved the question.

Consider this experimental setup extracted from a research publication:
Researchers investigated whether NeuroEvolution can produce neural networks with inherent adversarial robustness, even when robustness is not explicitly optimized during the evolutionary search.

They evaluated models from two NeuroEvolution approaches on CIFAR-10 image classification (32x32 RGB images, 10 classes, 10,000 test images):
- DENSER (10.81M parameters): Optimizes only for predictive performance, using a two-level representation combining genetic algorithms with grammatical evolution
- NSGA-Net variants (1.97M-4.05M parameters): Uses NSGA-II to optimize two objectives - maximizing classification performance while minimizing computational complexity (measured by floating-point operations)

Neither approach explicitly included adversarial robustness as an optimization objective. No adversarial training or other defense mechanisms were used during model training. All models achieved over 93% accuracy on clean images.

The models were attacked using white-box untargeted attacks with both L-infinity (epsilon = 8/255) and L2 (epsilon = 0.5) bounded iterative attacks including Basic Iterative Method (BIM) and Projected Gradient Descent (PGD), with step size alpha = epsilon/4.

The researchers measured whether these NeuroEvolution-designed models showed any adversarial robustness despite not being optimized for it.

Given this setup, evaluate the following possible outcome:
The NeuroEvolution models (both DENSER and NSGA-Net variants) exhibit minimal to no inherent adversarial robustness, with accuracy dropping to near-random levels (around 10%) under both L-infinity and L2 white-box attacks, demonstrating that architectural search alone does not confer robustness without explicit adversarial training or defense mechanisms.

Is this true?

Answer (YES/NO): NO